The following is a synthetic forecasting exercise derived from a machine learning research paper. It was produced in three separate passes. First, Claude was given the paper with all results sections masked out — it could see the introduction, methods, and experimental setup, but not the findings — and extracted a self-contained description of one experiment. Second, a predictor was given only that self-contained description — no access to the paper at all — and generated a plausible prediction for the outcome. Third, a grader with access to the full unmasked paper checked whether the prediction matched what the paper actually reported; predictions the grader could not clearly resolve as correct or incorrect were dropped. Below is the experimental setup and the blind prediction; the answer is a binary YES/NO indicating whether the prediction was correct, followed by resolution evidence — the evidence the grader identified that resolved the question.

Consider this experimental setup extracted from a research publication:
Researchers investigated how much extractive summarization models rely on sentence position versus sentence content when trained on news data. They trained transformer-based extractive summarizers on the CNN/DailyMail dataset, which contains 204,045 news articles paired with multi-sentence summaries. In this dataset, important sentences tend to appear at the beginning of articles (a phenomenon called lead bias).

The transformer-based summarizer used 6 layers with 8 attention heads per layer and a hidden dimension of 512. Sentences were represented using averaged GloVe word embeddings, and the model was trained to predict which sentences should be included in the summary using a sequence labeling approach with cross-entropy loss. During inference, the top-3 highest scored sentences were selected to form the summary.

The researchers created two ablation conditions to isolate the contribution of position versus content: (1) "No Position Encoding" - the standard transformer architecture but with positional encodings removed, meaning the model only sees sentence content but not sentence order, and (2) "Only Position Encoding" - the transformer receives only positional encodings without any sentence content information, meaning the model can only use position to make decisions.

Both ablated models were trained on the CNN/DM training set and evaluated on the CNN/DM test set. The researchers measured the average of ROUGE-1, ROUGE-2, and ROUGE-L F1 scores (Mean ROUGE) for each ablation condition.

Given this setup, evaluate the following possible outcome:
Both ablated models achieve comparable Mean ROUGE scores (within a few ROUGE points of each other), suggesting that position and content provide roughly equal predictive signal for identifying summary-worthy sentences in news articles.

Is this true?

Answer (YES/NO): NO